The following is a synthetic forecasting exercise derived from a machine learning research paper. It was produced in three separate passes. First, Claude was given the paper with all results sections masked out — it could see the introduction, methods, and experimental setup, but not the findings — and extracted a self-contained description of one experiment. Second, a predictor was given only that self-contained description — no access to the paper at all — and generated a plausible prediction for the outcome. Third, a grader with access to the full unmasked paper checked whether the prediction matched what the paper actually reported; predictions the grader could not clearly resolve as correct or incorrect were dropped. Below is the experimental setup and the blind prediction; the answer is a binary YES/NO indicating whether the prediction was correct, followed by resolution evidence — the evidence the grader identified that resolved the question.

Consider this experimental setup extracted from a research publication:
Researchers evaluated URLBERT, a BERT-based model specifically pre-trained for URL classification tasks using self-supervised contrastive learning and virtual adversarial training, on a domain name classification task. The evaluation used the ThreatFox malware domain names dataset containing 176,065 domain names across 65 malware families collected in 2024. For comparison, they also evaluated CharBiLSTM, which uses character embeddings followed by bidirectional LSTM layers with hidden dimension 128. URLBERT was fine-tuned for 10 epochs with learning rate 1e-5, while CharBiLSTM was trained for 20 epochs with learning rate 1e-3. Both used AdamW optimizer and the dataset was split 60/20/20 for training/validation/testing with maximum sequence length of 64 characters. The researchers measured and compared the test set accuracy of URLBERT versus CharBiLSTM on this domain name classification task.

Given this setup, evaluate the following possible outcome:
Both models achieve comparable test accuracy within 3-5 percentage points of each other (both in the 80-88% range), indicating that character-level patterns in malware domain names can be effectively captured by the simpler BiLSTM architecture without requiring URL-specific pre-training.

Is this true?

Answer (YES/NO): NO